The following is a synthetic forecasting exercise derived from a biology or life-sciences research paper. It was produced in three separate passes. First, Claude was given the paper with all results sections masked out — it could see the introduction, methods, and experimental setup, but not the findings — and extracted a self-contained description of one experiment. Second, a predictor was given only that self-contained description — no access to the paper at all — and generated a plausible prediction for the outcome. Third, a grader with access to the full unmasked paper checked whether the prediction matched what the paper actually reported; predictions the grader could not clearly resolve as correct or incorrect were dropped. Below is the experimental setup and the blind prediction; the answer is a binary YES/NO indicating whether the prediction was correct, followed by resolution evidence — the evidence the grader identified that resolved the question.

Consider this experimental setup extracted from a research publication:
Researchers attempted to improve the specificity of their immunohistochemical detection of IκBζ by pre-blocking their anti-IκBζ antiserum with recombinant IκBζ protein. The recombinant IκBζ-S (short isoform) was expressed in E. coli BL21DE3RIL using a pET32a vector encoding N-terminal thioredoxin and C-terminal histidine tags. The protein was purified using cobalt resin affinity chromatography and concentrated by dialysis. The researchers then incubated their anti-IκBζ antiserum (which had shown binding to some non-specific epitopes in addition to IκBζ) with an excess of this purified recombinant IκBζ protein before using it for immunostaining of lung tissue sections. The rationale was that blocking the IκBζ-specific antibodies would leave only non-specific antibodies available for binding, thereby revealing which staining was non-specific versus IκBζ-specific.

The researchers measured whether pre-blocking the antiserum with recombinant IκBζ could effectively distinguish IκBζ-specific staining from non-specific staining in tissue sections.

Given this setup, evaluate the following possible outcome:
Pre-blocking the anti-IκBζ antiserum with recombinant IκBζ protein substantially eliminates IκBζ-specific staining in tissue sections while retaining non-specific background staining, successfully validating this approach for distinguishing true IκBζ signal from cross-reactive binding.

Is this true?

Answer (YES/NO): NO